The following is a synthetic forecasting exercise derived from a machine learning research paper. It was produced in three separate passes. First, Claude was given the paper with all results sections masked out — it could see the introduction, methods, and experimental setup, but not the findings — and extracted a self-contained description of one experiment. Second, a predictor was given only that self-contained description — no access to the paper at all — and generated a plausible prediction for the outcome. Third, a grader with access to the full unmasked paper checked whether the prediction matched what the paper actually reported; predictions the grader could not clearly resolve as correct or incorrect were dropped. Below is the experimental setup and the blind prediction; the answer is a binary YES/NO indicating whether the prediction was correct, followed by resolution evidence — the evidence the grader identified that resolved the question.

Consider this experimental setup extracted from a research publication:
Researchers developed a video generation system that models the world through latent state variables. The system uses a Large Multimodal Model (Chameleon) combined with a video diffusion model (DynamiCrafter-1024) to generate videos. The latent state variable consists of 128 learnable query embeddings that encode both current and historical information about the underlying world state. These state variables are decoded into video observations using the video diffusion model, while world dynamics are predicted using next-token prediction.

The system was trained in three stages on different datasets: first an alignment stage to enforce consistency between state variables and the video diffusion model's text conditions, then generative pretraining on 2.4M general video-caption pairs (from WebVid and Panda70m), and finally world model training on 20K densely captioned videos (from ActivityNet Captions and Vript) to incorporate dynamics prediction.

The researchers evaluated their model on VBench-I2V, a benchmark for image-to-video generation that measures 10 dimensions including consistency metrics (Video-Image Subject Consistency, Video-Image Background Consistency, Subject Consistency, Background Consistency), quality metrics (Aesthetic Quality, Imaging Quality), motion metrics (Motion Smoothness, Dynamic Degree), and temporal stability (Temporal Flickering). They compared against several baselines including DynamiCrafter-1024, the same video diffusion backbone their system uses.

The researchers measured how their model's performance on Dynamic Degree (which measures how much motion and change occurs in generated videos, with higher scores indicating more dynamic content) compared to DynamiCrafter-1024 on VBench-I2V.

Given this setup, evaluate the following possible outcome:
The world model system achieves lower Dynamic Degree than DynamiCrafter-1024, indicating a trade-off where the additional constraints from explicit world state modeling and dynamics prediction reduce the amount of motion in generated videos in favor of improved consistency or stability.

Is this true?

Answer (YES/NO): YES